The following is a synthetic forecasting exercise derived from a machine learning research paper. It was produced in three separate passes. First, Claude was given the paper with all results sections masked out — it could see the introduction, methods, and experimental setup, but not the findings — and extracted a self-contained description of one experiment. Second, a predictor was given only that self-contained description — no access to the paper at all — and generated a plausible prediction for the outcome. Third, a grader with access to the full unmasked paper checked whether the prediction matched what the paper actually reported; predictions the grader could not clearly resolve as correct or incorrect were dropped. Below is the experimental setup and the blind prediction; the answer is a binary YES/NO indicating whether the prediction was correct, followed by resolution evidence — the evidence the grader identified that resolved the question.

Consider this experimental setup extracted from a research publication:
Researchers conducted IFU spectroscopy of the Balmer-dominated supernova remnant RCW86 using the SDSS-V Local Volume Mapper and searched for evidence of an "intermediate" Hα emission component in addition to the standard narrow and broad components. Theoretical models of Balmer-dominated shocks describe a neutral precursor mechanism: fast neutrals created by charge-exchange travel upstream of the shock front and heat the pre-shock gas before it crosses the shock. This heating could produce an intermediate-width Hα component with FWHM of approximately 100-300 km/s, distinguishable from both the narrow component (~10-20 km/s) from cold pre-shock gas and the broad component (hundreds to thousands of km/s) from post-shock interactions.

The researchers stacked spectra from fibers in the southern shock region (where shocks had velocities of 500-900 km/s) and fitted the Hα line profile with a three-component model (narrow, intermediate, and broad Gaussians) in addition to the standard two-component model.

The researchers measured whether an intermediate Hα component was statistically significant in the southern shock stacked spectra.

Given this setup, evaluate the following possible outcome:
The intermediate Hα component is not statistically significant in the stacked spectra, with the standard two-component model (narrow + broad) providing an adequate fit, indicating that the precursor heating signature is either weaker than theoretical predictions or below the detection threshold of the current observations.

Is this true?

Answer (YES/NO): NO